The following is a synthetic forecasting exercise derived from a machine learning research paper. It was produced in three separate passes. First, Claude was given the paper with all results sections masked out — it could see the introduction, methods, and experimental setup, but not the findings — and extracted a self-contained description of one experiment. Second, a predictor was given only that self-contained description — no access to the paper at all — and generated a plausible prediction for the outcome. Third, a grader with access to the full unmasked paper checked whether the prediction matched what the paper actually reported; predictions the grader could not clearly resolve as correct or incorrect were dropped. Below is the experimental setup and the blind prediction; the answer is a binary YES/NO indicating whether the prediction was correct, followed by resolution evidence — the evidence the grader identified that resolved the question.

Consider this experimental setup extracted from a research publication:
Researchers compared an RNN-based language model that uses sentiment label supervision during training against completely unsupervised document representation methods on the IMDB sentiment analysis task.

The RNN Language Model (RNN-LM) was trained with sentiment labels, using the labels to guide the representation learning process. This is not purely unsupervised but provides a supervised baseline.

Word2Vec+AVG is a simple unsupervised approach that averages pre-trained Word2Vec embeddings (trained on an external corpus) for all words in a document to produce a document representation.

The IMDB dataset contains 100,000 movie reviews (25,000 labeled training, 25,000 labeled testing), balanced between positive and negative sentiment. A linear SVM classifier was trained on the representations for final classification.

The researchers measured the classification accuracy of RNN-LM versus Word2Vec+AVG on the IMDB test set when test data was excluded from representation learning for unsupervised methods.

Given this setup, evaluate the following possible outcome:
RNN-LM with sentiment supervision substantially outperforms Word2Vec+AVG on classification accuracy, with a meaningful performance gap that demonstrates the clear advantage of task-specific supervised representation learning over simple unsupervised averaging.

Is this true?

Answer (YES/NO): NO